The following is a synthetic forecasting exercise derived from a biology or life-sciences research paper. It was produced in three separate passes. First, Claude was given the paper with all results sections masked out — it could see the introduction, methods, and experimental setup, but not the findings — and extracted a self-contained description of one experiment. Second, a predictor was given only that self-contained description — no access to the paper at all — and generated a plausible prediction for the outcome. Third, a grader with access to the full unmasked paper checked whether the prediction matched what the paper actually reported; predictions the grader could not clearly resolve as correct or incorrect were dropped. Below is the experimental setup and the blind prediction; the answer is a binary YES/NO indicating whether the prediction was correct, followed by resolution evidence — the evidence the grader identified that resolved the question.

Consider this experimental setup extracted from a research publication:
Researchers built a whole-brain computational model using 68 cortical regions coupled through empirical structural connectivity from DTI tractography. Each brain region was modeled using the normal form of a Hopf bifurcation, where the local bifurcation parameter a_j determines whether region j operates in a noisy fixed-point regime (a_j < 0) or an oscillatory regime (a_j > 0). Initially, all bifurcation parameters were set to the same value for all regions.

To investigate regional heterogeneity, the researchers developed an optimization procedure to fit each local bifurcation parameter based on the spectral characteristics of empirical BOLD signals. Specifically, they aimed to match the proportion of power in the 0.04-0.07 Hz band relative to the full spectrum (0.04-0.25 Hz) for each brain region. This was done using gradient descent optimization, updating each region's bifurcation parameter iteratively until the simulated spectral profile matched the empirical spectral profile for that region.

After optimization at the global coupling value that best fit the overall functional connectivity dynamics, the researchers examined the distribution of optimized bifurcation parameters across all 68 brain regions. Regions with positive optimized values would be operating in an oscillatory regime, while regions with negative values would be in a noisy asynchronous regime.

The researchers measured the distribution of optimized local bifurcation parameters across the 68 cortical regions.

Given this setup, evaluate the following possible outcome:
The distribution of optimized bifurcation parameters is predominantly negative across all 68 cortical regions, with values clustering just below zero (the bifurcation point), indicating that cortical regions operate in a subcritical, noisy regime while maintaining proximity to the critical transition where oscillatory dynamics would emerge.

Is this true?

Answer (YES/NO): NO